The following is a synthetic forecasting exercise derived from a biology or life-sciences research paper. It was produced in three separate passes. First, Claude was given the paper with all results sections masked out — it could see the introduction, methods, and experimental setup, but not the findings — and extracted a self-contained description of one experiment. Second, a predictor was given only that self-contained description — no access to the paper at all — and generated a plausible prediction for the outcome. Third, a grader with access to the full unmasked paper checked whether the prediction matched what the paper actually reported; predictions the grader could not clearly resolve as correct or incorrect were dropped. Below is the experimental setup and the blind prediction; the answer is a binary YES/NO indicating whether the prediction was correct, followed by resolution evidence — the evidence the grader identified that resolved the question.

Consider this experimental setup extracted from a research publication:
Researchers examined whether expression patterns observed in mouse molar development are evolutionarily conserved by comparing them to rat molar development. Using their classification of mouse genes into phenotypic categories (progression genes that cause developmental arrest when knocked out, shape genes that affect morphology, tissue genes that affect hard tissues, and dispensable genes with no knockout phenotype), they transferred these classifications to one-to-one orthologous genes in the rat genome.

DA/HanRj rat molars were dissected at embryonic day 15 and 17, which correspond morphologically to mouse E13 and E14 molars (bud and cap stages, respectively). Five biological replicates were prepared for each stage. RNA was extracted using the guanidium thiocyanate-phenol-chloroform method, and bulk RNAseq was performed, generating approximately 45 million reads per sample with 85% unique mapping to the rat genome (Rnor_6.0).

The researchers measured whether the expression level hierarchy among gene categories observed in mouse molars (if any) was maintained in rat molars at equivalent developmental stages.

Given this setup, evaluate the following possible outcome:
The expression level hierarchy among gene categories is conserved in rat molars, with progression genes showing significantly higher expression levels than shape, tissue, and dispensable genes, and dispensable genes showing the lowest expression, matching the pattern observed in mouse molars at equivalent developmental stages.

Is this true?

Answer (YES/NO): NO